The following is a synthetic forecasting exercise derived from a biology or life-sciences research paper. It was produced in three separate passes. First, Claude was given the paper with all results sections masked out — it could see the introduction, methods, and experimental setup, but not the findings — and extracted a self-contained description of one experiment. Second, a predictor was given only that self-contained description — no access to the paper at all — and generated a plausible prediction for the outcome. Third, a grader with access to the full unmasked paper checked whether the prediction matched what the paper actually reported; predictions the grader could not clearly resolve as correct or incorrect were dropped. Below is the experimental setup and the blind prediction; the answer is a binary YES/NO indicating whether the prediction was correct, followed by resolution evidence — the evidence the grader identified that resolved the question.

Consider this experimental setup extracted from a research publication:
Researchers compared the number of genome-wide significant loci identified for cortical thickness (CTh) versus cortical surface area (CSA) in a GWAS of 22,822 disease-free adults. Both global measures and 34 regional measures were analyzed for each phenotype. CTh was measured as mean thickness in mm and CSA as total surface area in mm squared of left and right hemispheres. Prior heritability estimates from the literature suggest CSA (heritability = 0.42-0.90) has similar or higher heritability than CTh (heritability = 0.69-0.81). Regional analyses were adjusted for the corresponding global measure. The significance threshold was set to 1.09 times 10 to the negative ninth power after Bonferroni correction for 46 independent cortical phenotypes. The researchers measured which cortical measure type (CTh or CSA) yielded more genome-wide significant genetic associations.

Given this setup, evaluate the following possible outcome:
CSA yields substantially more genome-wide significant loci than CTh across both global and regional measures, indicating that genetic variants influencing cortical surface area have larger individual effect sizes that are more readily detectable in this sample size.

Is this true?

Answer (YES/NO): YES